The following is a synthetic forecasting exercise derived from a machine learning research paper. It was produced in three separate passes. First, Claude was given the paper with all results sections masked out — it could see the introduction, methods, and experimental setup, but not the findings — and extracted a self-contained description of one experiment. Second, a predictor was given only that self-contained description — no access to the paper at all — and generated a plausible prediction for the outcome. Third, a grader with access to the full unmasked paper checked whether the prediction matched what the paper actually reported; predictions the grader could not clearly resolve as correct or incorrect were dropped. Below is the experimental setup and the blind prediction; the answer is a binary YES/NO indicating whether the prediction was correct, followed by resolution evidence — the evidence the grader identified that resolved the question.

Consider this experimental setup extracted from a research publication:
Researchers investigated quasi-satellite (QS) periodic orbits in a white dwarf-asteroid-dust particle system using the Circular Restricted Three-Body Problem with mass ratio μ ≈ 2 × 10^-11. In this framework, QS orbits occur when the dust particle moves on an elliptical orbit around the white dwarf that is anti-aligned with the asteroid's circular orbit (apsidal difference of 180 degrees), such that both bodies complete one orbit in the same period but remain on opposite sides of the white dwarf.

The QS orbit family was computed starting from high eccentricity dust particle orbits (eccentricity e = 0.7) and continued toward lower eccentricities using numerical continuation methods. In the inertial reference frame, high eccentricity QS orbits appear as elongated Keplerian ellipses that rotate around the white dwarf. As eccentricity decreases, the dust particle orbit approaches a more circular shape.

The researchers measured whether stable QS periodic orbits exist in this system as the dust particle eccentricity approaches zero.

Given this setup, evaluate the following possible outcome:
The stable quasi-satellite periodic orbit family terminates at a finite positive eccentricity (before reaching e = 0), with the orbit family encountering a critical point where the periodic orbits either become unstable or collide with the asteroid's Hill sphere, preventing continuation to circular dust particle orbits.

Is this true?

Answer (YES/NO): NO